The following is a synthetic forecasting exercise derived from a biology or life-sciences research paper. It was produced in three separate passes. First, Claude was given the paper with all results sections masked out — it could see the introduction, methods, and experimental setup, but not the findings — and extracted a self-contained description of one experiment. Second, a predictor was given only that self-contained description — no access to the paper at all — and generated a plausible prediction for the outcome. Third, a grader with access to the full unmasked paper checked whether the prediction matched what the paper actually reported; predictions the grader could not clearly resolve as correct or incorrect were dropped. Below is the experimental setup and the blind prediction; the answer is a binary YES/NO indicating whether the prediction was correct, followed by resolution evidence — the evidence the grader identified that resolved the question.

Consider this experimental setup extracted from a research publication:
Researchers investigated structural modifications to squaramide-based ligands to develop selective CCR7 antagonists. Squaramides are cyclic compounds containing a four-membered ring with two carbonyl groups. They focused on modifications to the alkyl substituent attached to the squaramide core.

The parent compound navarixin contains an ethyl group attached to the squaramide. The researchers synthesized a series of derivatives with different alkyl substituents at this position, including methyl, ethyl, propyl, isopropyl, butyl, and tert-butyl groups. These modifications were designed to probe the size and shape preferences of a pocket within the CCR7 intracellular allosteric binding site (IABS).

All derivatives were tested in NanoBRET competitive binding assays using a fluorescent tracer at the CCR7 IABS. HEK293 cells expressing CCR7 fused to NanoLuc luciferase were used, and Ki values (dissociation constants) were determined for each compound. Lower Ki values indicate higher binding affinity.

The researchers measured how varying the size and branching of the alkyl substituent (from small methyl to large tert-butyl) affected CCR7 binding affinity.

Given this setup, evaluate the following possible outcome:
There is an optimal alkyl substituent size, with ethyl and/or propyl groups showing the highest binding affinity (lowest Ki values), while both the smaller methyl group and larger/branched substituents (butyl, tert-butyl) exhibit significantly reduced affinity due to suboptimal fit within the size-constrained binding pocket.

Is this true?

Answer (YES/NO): NO